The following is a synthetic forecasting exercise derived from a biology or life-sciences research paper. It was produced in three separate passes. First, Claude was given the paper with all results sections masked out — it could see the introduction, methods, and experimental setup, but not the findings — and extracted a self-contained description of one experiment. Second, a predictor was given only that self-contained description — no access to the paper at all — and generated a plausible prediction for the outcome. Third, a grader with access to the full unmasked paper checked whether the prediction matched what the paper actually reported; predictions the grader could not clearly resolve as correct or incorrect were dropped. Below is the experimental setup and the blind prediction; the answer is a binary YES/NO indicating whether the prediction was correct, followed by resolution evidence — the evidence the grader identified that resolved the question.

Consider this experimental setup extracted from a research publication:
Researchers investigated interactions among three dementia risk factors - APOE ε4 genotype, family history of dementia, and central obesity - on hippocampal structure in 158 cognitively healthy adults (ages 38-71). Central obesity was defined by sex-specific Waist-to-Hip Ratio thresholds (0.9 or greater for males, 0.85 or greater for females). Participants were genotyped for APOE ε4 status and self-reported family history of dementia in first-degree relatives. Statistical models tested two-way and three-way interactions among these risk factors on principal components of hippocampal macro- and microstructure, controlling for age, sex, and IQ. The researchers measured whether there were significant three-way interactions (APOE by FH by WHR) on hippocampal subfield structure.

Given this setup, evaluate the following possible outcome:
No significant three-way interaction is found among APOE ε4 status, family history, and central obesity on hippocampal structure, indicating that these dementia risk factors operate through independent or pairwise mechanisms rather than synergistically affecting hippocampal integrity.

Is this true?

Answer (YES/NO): YES